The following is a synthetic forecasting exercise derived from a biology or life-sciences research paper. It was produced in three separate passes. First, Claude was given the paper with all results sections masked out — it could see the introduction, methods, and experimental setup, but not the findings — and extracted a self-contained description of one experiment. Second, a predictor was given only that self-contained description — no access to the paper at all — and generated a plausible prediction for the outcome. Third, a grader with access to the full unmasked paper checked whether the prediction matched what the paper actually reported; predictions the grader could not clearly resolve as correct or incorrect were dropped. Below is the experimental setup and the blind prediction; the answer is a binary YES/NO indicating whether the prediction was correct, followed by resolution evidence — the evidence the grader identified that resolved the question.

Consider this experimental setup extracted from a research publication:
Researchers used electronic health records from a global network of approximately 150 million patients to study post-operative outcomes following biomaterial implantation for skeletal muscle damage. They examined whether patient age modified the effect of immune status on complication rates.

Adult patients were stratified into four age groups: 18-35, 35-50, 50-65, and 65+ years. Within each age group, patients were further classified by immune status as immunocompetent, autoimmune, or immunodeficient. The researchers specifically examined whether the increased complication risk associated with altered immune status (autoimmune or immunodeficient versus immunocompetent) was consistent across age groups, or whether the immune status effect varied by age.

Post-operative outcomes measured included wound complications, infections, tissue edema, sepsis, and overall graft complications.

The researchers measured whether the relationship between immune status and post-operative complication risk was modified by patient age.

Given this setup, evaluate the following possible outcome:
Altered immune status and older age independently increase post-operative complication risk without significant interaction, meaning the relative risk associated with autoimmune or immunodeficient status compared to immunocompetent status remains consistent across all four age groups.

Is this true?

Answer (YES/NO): NO